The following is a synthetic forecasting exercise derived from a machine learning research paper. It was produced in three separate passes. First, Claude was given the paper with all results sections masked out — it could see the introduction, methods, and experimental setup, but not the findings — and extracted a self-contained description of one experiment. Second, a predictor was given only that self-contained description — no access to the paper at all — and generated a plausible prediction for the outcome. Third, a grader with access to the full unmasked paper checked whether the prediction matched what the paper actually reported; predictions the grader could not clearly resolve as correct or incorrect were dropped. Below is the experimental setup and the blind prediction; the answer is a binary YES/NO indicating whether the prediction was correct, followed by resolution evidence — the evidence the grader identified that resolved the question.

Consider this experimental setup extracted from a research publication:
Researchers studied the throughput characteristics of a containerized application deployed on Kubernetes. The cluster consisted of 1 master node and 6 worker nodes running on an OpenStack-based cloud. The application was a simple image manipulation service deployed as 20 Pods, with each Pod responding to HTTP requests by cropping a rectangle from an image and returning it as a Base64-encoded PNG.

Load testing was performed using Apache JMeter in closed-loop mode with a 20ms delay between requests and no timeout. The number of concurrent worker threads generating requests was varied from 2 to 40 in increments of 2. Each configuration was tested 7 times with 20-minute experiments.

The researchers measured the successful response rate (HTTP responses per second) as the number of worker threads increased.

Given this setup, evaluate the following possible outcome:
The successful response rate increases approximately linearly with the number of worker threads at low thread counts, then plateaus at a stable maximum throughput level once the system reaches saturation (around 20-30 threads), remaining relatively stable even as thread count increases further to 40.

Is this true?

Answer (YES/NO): NO